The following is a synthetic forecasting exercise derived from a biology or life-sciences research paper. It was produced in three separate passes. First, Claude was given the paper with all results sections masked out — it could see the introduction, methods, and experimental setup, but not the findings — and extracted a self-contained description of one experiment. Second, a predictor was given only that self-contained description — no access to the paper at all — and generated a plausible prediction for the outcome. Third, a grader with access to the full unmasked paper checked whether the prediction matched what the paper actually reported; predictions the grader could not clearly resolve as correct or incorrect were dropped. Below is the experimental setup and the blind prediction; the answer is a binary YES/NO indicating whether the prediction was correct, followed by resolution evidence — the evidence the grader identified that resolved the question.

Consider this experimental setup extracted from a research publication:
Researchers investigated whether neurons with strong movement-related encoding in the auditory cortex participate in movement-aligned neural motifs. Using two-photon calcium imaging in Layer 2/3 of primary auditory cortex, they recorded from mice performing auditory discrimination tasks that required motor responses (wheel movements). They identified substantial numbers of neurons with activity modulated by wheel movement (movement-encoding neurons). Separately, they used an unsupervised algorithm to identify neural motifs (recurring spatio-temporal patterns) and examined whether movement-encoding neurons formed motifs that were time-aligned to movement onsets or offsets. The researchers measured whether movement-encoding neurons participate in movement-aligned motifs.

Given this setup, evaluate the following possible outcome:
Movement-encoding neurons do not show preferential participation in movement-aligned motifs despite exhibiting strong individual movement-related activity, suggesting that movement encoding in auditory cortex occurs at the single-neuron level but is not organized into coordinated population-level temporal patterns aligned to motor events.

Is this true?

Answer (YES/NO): YES